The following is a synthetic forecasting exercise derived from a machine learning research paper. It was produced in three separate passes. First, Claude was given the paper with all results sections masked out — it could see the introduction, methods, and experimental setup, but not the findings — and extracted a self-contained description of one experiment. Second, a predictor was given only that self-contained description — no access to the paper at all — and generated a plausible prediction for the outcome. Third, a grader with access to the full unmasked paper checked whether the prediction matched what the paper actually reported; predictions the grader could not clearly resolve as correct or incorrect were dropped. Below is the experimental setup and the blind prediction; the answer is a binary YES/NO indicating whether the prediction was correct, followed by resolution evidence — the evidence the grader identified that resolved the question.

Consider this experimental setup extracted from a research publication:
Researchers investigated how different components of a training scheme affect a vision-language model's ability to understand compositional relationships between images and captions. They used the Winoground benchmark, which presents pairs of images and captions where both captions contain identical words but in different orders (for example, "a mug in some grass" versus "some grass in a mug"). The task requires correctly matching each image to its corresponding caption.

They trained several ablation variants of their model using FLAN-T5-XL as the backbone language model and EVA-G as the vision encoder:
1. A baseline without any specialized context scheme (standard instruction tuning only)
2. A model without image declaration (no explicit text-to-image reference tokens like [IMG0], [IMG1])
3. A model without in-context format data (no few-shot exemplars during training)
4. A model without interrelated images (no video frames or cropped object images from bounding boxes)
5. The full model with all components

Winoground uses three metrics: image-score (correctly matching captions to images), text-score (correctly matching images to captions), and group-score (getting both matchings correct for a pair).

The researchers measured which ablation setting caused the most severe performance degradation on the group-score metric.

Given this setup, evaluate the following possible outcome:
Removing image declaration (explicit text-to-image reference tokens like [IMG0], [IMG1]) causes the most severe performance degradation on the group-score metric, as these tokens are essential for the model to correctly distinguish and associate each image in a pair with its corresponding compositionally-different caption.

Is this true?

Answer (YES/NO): YES